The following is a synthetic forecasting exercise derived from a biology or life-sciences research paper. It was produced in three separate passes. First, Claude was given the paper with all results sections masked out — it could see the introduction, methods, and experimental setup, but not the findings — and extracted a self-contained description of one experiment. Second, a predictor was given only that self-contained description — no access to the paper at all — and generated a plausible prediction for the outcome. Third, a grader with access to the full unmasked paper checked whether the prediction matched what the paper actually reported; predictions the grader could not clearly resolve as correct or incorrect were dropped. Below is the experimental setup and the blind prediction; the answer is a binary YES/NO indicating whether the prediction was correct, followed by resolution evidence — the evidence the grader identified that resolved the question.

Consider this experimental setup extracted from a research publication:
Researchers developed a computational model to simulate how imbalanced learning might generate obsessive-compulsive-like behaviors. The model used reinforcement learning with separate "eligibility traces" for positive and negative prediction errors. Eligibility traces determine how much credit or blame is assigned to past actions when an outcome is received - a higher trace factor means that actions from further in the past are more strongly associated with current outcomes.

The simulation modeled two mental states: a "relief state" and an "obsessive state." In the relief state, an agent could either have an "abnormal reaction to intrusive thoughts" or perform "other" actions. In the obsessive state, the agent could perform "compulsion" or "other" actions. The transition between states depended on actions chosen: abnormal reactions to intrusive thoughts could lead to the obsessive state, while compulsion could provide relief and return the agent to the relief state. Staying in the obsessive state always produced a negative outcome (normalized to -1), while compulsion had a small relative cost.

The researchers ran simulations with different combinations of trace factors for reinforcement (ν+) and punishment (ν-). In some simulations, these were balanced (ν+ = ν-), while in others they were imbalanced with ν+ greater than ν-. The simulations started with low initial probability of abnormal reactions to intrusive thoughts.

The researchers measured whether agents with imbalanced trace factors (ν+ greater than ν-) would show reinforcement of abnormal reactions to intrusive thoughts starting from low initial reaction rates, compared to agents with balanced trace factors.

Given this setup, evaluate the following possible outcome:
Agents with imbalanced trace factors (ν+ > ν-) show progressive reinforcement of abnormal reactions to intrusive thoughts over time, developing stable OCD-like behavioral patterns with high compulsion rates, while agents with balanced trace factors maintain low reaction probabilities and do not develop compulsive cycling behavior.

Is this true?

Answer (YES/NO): YES